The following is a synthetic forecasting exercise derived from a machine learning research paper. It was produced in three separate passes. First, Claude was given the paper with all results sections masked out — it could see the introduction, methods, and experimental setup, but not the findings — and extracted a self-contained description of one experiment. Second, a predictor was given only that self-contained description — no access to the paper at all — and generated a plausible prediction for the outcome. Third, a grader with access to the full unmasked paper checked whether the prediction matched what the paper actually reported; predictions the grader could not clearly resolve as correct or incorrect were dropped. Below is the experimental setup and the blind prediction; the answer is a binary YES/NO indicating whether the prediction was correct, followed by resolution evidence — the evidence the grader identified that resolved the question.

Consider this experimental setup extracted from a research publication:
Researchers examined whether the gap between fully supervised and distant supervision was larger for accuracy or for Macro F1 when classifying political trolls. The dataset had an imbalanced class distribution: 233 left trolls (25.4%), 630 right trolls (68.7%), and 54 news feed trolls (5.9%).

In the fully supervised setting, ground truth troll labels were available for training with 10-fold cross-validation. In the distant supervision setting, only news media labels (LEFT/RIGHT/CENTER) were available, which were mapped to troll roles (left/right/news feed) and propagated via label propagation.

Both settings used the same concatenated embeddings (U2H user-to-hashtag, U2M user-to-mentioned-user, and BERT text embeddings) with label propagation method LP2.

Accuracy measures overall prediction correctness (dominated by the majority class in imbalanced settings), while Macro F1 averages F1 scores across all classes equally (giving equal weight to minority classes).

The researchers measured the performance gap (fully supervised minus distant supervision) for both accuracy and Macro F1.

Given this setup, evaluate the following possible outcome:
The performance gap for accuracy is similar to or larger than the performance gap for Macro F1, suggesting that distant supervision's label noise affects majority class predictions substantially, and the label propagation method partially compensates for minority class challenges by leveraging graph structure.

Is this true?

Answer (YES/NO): NO